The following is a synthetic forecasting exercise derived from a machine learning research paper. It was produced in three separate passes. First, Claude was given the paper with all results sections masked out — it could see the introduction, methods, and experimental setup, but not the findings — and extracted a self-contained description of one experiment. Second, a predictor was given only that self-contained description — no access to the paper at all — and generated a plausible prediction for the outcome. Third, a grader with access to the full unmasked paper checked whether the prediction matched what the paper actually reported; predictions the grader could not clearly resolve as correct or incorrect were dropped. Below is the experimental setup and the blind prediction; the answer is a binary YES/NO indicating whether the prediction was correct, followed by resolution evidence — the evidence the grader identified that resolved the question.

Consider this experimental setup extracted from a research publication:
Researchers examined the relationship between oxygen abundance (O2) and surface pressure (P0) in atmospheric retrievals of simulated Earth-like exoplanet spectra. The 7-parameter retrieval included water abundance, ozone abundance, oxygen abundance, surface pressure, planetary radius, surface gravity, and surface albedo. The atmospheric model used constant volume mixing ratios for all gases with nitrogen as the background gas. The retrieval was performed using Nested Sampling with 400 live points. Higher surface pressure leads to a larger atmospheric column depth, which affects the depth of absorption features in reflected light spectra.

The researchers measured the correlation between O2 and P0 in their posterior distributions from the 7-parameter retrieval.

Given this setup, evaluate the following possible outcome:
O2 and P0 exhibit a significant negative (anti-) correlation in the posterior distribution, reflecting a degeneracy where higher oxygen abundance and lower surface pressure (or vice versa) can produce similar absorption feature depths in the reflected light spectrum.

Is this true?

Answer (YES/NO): NO